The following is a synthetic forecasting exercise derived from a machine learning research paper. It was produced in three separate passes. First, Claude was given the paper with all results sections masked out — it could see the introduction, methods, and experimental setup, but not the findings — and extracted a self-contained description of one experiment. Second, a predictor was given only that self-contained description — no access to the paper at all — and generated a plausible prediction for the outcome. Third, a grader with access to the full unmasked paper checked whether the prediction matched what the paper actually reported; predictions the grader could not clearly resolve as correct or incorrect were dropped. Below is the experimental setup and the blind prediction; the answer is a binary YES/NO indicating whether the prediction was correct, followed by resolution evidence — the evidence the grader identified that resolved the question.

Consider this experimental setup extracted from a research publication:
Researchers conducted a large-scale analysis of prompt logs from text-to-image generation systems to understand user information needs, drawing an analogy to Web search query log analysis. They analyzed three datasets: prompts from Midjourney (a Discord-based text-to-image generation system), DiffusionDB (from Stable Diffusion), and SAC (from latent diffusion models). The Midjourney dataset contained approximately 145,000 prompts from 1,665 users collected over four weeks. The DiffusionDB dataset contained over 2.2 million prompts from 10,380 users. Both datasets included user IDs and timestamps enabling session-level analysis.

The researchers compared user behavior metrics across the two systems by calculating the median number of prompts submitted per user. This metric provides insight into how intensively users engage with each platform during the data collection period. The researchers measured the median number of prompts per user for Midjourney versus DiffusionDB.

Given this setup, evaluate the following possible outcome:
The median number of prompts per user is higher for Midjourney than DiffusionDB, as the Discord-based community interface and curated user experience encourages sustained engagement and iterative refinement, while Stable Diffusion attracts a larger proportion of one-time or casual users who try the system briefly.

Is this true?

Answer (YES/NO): NO